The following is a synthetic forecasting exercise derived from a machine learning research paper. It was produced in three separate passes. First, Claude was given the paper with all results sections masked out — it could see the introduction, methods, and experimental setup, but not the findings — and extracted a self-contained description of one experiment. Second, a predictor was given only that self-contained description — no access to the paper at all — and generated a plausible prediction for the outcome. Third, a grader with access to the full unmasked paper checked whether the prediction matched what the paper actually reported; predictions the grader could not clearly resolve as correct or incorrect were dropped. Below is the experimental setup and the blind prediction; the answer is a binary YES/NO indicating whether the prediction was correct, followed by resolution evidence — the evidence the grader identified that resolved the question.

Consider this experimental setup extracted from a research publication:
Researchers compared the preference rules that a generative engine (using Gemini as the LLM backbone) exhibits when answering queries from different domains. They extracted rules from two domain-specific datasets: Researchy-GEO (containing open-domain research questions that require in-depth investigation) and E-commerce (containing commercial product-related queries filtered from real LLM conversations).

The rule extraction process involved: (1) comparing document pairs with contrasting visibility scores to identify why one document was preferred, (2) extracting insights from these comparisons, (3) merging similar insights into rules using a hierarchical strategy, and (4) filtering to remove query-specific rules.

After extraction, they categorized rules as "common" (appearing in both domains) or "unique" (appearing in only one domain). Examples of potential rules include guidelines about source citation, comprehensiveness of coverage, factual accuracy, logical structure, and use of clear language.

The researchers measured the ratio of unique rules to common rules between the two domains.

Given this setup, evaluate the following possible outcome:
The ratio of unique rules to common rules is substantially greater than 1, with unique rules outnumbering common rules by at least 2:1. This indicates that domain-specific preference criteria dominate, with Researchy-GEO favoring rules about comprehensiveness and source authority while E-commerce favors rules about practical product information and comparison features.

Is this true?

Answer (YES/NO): NO